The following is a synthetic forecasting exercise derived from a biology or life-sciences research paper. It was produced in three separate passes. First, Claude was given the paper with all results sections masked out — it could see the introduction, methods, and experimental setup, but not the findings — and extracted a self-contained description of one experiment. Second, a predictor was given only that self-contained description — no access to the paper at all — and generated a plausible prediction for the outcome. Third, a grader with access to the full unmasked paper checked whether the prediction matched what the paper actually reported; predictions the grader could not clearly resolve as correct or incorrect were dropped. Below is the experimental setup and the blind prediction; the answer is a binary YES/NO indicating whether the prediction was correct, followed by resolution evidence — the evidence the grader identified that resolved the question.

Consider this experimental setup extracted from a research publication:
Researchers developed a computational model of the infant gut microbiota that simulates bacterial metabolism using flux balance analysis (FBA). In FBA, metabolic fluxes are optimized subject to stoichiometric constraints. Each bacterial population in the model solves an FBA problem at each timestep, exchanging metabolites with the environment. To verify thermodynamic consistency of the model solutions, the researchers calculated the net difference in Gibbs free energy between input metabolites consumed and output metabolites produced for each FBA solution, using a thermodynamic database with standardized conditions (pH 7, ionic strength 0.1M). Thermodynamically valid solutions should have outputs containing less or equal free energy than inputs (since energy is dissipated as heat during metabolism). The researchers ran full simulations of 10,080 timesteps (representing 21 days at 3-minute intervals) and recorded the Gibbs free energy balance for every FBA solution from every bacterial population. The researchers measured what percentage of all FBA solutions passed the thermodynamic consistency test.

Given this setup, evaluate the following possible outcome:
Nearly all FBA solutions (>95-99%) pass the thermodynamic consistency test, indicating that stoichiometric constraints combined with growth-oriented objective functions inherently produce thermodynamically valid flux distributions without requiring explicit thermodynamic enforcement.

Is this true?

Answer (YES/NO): YES